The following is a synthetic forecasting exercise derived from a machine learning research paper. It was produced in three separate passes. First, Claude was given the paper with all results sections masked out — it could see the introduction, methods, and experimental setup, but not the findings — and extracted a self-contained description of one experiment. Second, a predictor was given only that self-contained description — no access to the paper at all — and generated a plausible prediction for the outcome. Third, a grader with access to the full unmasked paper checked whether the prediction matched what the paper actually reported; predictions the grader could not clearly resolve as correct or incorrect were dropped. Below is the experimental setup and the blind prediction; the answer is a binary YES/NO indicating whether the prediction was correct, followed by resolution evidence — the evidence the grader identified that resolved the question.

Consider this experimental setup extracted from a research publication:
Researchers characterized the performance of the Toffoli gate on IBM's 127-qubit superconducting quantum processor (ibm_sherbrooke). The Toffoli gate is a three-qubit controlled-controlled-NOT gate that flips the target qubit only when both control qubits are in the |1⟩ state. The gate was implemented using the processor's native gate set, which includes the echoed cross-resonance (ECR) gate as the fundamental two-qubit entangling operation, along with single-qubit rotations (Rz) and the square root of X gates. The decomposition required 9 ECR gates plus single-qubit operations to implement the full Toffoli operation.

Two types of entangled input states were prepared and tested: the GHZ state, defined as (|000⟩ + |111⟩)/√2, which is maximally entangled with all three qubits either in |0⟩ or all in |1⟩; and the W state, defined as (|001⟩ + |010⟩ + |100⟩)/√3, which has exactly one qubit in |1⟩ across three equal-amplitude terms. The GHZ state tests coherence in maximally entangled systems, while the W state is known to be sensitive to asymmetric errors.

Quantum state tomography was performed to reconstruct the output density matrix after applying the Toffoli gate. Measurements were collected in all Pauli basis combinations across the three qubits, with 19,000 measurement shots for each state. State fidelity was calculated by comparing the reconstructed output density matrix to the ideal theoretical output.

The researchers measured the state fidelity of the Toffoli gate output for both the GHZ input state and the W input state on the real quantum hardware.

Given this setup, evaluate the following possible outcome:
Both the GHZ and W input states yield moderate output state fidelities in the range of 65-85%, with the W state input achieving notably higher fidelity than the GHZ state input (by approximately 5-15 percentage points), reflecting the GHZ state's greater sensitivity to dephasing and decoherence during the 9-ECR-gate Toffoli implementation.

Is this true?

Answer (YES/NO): NO